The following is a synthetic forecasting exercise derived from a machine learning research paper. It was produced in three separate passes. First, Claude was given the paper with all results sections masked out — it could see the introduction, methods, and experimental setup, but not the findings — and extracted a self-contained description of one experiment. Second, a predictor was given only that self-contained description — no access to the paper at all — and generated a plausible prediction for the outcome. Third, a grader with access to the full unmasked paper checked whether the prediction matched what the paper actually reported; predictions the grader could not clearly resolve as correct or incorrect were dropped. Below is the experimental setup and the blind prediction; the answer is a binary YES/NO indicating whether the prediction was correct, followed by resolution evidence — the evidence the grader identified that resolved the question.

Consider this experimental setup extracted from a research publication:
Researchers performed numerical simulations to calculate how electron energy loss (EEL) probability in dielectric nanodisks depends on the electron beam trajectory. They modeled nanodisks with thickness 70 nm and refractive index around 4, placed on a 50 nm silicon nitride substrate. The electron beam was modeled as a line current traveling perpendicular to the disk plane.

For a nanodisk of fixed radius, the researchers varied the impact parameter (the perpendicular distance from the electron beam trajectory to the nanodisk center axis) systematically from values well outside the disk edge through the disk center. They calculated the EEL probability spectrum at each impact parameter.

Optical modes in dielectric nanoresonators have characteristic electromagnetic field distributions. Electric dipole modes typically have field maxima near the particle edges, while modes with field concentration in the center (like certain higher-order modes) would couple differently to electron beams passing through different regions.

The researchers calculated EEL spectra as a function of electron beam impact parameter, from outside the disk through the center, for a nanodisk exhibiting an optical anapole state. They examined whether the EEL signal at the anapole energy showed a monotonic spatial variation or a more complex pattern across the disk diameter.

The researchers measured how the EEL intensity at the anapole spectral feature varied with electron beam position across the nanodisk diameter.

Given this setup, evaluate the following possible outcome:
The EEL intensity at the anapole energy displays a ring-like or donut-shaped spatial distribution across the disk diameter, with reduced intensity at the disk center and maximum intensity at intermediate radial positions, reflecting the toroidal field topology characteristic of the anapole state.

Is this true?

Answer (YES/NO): NO